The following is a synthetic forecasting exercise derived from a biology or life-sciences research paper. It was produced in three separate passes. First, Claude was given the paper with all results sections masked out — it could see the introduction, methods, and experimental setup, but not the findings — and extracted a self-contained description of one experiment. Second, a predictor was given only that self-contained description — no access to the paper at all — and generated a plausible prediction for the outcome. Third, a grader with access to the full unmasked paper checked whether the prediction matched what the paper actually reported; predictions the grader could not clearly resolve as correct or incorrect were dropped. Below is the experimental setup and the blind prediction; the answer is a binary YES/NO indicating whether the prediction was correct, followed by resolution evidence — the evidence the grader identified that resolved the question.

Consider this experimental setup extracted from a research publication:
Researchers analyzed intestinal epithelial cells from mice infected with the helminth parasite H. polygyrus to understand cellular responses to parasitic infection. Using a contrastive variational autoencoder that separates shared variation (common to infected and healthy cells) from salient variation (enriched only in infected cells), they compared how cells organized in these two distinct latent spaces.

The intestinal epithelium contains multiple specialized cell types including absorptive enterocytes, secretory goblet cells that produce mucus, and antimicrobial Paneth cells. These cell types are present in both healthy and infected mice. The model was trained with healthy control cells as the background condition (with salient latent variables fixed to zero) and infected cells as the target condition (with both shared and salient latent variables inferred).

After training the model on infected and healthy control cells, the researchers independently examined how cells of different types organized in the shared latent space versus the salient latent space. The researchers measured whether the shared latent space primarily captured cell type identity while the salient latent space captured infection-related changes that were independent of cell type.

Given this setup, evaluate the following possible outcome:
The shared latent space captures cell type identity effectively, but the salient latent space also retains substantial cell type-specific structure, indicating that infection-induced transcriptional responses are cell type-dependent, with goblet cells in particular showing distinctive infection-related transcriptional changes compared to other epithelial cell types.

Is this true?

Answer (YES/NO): NO